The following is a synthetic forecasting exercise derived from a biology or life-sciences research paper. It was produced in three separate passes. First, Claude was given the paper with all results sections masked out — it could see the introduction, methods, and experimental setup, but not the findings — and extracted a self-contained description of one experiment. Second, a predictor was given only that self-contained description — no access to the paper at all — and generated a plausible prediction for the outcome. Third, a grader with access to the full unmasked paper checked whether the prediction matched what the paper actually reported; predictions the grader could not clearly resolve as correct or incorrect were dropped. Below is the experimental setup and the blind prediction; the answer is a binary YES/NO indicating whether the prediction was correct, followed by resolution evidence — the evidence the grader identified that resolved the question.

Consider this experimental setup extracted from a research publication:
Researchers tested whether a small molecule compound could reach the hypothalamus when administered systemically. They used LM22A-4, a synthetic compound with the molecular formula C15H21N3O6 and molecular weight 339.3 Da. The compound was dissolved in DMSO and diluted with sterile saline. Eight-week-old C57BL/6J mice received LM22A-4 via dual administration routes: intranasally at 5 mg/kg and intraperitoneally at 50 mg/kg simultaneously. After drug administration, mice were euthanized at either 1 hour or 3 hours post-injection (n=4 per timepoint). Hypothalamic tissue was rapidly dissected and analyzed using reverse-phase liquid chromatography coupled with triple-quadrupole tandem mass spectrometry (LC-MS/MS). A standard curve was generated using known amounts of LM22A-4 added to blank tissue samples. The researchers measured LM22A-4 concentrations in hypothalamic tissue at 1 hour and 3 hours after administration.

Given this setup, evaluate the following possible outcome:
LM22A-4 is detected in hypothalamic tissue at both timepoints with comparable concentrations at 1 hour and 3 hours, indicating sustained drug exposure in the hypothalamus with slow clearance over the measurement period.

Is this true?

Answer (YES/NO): NO